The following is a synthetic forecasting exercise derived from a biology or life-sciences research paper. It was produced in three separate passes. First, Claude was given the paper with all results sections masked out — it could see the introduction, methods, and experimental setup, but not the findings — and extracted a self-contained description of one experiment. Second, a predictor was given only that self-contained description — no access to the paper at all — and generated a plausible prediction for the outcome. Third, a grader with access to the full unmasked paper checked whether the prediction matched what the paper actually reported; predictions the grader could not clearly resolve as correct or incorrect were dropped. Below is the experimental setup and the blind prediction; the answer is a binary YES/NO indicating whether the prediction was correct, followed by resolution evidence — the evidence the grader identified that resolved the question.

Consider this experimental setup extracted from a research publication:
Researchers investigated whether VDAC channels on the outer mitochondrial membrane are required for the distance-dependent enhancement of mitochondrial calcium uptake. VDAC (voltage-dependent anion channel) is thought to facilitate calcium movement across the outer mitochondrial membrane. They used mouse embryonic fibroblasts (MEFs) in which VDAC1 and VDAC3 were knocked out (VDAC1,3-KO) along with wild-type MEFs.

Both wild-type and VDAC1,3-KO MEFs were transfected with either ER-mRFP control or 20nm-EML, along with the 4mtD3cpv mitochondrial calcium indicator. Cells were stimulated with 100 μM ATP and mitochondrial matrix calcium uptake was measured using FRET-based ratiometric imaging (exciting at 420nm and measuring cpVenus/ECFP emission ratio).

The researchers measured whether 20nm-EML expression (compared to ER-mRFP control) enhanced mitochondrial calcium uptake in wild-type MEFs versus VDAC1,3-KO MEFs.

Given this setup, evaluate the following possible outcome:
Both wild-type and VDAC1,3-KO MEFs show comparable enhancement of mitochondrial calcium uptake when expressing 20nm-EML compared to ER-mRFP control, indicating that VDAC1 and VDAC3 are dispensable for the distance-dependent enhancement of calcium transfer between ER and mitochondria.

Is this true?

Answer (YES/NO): NO